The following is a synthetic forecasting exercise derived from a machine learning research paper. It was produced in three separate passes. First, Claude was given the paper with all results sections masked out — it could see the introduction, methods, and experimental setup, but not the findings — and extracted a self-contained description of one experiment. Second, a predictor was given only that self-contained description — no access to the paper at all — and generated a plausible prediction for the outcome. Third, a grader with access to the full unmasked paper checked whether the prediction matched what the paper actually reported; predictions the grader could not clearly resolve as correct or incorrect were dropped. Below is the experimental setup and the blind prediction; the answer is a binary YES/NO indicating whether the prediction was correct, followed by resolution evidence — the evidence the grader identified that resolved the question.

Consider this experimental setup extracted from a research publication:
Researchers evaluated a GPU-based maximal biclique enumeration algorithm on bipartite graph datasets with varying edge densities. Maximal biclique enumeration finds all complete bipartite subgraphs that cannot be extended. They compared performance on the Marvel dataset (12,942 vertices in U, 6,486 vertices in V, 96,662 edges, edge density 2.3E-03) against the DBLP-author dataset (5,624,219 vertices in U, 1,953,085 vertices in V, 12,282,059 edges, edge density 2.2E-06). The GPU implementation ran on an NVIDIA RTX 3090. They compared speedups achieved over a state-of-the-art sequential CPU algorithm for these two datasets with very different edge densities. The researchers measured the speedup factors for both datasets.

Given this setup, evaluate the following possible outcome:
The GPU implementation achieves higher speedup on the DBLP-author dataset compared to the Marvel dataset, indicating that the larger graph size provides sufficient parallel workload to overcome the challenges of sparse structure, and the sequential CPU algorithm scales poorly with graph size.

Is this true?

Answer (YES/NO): NO